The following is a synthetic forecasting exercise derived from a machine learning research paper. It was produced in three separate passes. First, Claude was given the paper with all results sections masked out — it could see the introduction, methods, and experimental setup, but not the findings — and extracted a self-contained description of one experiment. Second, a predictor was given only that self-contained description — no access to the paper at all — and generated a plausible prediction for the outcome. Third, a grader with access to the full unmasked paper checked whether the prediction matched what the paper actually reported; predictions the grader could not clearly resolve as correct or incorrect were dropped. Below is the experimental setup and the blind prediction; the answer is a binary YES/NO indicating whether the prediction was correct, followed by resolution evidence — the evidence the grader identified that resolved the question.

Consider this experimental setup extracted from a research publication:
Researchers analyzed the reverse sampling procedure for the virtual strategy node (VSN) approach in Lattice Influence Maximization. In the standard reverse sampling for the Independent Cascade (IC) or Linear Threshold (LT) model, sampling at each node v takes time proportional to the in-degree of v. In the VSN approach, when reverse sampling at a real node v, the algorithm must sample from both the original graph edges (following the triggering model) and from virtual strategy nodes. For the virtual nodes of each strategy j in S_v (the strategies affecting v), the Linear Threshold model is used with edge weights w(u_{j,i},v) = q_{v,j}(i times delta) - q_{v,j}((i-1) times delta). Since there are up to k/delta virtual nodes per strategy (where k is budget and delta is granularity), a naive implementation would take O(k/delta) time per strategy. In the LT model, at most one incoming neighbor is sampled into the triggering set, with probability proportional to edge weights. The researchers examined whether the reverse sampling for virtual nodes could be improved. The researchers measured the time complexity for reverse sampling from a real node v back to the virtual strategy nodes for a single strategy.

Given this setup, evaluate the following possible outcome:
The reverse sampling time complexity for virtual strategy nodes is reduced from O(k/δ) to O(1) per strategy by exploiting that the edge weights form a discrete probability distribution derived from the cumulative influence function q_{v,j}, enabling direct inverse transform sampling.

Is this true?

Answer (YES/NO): NO